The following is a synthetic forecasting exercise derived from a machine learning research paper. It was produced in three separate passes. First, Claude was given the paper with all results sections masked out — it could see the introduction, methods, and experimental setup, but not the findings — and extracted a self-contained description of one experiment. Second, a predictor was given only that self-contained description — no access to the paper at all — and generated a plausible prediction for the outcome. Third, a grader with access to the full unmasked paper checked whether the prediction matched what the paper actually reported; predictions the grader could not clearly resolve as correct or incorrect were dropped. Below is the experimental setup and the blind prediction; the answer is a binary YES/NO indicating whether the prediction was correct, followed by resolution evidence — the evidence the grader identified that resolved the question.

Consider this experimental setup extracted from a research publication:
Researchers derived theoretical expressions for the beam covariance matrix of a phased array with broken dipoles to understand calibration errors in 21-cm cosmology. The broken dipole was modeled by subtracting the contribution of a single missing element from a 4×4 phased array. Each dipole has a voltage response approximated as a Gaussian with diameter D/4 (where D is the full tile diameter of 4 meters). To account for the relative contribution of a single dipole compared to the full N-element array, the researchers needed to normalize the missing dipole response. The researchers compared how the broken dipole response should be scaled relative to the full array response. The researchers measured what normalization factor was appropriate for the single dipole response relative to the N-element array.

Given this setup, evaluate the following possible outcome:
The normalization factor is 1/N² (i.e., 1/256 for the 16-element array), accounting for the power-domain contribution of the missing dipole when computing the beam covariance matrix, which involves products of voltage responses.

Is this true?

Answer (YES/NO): NO